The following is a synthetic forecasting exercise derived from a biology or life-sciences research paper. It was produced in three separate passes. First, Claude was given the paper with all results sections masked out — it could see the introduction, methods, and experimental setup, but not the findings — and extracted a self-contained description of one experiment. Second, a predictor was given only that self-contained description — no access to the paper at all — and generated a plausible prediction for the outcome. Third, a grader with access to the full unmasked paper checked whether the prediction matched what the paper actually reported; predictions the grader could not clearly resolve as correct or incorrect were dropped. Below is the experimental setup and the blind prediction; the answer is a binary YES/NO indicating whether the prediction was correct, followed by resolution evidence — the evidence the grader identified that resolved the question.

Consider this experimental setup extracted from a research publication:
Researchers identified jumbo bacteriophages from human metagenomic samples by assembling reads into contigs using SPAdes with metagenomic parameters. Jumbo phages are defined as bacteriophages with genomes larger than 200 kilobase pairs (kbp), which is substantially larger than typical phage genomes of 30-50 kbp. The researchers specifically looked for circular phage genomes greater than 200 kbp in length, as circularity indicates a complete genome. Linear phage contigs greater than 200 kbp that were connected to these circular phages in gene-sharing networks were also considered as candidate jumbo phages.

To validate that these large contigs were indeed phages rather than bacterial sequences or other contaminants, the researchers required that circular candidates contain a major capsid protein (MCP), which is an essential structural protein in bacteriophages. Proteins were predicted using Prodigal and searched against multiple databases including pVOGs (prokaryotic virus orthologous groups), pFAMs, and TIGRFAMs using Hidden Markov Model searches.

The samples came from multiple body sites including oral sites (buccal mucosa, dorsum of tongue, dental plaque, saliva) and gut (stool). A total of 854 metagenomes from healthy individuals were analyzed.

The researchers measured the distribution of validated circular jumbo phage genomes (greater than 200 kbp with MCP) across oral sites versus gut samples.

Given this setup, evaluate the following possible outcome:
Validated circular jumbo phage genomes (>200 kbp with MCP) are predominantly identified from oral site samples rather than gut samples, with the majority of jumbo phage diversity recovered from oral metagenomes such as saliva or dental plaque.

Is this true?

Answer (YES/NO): NO